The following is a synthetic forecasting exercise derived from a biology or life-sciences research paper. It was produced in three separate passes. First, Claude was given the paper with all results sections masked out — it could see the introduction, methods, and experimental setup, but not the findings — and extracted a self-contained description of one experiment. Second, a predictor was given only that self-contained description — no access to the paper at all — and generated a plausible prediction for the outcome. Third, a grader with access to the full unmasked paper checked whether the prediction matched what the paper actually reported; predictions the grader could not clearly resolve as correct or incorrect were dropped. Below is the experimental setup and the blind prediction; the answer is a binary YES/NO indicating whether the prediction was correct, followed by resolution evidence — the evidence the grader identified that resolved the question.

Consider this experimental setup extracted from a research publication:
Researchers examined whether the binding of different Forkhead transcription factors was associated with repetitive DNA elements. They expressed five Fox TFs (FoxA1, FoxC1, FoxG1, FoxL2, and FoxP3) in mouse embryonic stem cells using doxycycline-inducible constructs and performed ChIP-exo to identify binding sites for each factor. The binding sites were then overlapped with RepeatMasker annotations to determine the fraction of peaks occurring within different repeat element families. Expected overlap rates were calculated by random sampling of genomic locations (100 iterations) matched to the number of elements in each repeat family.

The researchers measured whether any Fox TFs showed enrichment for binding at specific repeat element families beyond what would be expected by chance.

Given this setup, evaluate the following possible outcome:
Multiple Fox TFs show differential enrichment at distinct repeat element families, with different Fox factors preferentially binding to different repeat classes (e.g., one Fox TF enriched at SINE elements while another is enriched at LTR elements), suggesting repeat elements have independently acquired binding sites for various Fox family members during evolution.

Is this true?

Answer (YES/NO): NO